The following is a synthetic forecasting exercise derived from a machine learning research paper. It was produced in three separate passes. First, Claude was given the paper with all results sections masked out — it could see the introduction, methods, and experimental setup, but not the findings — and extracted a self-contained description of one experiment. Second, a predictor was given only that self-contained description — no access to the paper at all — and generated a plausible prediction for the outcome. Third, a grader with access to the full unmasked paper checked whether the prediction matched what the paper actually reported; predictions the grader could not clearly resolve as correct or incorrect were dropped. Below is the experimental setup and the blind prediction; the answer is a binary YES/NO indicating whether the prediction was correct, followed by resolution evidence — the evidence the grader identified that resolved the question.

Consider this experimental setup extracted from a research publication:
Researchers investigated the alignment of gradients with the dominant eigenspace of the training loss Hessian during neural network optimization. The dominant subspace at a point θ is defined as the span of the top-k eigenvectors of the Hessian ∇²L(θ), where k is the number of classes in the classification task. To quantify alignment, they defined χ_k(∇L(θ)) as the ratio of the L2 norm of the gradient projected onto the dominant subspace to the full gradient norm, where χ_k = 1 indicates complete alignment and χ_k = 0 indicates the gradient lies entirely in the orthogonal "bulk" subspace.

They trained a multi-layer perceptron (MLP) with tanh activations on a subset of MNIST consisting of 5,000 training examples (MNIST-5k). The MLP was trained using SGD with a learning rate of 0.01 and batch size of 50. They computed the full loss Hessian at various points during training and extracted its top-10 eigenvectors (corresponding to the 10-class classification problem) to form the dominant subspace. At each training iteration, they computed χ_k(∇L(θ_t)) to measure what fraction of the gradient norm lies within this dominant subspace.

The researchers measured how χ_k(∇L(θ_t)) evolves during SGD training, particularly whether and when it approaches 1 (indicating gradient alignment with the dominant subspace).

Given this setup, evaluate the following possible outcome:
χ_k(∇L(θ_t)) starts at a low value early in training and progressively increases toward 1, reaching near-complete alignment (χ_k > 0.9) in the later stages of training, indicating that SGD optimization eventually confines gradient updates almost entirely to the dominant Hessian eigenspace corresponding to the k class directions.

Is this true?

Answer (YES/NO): NO